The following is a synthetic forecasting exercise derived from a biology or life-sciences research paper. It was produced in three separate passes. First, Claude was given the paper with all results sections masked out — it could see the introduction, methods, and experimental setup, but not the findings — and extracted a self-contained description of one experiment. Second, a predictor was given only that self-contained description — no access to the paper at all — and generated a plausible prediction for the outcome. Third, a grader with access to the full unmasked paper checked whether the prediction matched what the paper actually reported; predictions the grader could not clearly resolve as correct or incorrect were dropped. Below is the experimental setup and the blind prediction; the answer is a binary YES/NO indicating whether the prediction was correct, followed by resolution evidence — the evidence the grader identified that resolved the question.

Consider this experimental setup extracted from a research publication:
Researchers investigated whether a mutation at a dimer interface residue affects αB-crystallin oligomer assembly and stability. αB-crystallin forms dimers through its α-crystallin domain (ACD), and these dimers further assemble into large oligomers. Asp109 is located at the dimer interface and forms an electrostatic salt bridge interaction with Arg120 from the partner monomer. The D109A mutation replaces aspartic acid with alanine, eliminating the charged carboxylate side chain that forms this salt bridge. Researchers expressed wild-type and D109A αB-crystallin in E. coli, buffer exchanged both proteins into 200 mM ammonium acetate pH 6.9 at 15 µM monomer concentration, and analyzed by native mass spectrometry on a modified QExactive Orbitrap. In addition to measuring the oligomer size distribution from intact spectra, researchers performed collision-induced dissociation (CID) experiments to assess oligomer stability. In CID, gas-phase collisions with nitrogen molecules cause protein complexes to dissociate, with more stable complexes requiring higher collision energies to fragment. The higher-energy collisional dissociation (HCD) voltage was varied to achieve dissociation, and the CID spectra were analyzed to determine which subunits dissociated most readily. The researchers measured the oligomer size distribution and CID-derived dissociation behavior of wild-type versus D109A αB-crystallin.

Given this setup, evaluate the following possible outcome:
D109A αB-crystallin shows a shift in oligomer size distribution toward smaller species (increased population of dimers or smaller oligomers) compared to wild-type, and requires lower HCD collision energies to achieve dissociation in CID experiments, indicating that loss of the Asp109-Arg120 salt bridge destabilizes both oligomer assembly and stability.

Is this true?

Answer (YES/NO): NO